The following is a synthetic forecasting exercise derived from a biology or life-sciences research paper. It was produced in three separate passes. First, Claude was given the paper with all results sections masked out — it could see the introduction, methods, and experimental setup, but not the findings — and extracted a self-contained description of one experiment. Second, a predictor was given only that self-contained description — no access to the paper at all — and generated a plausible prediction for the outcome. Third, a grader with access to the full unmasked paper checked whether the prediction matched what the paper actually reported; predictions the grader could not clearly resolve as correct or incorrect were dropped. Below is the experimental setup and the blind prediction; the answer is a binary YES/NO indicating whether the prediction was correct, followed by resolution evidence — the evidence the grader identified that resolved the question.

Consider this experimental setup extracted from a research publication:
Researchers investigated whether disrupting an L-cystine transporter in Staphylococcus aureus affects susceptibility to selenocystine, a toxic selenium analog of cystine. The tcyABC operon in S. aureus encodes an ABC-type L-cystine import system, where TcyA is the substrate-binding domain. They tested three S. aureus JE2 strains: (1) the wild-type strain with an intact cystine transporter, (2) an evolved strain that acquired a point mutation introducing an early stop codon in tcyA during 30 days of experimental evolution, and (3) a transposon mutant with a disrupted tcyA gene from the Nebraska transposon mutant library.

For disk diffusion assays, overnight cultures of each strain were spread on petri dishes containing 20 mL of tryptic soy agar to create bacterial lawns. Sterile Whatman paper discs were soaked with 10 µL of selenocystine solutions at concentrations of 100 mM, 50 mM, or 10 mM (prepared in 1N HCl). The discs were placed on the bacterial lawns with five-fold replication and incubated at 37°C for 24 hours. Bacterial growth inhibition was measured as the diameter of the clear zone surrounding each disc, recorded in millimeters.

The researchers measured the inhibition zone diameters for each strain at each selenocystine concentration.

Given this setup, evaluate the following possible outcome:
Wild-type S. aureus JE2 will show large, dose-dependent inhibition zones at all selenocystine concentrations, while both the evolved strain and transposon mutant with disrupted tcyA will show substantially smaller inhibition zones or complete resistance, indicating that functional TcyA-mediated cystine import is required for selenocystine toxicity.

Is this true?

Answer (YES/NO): NO